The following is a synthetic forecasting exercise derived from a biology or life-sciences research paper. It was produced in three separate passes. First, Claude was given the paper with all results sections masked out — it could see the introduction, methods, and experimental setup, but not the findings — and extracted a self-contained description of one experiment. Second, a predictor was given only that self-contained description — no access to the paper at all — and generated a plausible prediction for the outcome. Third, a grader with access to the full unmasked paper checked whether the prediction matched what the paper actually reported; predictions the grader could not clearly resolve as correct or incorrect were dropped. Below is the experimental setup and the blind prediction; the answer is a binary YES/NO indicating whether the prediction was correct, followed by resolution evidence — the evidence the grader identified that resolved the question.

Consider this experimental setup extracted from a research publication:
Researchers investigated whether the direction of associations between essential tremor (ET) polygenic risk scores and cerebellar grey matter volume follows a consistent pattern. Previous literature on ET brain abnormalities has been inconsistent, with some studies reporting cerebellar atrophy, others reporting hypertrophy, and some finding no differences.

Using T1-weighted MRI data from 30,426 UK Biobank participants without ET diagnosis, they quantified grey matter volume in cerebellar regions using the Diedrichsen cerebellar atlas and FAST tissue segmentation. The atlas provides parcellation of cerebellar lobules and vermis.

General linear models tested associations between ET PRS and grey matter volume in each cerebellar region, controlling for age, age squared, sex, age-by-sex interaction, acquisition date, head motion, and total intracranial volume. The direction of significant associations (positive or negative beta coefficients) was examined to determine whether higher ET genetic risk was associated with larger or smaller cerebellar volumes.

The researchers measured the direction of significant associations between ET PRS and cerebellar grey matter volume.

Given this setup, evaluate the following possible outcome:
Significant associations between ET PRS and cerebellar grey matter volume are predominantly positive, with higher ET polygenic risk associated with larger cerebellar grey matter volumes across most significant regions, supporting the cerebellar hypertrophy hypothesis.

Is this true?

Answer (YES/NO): NO